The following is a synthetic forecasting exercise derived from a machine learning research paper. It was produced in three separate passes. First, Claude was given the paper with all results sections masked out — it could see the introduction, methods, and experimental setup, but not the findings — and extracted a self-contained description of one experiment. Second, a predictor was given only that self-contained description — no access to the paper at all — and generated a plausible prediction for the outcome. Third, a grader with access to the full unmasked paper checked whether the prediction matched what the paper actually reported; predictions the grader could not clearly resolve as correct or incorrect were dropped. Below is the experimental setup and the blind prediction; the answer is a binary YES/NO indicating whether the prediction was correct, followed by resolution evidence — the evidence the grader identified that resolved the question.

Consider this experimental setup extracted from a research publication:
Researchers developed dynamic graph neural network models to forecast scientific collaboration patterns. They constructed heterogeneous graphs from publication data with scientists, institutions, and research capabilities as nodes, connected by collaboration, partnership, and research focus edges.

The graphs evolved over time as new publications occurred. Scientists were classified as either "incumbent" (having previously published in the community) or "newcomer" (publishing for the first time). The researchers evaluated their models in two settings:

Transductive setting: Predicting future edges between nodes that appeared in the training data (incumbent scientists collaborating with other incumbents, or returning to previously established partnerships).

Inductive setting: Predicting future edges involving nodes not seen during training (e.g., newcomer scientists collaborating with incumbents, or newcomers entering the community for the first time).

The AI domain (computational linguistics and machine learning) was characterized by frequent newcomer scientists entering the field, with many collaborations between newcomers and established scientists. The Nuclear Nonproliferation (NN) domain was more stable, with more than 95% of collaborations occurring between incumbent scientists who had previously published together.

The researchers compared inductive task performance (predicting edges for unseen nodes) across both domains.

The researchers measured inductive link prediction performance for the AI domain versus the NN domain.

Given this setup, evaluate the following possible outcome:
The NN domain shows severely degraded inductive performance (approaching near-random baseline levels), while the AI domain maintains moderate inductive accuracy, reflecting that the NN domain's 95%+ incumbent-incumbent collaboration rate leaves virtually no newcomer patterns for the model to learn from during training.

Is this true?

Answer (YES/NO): NO